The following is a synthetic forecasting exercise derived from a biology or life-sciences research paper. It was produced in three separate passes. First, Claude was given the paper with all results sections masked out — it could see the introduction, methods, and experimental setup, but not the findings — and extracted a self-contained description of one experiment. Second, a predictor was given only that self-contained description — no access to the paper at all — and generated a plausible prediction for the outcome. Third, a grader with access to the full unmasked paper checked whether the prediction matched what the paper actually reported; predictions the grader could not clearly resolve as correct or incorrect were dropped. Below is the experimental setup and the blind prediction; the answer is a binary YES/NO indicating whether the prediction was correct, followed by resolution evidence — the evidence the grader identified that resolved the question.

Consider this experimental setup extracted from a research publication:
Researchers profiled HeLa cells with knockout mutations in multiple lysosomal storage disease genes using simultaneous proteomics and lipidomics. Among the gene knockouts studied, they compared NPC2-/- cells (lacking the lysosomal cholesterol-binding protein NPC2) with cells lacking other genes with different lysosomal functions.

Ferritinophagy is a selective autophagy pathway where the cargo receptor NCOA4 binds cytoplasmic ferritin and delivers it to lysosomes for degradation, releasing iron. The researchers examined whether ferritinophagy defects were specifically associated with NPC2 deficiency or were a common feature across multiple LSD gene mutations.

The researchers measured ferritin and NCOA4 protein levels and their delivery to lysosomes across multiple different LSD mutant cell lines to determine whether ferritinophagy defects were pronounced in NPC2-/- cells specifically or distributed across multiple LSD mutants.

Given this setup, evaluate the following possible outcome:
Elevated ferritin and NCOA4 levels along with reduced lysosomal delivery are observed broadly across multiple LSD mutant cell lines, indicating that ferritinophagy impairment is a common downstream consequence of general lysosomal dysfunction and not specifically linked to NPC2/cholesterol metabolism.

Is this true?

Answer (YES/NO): NO